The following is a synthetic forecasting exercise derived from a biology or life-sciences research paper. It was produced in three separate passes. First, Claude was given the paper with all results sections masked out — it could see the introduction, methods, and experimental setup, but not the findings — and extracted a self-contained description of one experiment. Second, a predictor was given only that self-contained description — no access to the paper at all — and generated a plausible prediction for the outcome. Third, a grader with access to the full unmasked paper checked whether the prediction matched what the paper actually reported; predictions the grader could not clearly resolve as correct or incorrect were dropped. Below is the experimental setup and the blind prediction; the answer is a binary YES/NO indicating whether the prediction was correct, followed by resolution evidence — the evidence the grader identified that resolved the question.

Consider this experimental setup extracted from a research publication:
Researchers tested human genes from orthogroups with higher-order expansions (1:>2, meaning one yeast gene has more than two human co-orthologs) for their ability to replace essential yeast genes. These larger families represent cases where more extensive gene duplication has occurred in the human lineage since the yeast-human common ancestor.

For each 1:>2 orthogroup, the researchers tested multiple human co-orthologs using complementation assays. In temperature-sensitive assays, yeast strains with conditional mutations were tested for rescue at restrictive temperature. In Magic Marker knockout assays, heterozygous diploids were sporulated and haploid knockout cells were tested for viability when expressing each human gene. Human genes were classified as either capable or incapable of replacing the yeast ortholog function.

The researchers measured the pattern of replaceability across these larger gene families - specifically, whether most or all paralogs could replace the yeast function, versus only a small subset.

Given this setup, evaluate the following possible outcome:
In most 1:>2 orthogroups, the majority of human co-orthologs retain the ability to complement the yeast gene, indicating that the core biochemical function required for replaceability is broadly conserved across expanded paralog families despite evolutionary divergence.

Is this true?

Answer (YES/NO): NO